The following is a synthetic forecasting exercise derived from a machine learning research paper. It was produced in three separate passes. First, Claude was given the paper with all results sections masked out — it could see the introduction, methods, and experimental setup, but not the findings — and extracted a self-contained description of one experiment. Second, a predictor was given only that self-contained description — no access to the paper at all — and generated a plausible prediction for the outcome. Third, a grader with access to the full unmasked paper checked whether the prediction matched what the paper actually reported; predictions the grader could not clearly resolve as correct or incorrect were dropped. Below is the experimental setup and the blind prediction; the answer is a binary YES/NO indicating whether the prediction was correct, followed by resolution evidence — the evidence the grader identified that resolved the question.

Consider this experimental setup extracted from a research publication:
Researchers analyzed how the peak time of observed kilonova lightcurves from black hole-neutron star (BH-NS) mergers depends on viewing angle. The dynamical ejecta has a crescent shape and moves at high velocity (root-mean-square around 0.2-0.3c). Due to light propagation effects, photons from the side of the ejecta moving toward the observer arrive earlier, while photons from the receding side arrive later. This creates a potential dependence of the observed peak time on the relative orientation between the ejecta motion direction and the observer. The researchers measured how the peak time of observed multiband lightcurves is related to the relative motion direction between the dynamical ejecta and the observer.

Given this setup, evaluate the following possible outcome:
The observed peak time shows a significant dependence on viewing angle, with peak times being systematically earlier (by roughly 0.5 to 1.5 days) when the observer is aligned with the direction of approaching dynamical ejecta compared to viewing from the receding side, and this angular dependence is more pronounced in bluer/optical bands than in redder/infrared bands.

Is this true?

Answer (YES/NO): NO